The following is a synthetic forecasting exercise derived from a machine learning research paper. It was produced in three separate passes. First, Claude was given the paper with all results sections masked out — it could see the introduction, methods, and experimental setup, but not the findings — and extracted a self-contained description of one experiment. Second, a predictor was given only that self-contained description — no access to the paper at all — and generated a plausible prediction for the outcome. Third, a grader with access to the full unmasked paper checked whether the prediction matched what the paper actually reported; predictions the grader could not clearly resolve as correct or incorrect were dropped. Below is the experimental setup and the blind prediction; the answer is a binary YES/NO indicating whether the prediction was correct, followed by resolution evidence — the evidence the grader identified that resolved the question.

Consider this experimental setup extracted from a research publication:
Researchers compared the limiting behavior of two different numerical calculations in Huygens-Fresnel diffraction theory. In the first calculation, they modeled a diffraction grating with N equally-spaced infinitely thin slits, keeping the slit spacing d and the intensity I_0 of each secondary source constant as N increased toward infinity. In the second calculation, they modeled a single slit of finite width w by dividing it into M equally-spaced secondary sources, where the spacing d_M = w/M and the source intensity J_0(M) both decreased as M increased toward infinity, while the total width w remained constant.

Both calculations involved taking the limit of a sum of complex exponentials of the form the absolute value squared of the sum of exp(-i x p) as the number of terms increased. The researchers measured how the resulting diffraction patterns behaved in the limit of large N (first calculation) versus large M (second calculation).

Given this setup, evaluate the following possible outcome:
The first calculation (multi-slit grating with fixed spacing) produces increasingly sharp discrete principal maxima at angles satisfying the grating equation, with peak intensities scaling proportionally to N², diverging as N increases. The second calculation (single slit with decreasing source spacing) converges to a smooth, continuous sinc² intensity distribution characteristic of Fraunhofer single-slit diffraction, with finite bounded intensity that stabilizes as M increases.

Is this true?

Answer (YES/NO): YES